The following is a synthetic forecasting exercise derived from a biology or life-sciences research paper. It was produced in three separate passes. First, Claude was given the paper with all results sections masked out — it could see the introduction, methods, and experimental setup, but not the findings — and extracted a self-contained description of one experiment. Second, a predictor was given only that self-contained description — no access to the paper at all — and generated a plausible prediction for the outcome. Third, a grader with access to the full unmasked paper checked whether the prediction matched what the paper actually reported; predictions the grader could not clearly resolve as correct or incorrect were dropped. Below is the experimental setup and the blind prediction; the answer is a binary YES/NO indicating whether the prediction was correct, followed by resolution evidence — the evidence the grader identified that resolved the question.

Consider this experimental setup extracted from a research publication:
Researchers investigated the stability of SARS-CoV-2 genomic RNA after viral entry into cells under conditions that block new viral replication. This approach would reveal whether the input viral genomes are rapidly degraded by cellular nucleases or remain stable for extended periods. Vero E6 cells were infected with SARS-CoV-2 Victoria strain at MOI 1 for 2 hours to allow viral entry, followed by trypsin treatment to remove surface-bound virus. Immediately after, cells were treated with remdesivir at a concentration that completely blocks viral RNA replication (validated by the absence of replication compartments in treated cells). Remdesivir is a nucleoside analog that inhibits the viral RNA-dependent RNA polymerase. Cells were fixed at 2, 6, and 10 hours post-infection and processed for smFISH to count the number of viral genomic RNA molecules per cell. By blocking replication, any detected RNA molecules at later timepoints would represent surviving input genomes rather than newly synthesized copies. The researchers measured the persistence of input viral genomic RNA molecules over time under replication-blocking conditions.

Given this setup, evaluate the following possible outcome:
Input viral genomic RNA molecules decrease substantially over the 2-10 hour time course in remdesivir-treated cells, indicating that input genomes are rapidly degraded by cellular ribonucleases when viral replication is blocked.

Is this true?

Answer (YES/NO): NO